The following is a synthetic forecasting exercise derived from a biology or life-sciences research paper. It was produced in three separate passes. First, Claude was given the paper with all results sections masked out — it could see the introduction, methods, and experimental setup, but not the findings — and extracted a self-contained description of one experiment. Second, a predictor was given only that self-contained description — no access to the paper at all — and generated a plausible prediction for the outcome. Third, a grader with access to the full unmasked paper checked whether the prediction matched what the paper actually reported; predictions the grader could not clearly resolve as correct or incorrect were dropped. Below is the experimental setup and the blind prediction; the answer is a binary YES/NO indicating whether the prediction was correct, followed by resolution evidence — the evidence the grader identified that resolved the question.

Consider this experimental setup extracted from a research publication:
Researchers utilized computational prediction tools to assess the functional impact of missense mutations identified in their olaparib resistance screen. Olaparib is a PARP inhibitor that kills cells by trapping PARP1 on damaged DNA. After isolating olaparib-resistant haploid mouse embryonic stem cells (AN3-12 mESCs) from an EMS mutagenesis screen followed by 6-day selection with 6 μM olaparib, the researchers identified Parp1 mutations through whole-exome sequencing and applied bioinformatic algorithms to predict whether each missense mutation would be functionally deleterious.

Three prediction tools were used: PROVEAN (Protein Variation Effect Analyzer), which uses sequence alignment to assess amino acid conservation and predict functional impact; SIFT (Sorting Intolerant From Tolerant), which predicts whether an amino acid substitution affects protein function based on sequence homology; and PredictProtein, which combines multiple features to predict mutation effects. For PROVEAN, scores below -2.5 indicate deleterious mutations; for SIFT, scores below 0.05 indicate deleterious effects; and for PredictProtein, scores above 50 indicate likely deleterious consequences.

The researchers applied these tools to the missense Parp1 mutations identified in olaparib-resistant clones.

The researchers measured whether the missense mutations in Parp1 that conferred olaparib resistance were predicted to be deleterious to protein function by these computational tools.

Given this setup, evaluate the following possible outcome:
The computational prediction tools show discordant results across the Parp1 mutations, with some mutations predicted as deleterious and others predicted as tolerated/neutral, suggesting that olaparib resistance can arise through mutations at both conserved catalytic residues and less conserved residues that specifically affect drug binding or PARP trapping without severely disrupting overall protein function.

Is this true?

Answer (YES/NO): NO